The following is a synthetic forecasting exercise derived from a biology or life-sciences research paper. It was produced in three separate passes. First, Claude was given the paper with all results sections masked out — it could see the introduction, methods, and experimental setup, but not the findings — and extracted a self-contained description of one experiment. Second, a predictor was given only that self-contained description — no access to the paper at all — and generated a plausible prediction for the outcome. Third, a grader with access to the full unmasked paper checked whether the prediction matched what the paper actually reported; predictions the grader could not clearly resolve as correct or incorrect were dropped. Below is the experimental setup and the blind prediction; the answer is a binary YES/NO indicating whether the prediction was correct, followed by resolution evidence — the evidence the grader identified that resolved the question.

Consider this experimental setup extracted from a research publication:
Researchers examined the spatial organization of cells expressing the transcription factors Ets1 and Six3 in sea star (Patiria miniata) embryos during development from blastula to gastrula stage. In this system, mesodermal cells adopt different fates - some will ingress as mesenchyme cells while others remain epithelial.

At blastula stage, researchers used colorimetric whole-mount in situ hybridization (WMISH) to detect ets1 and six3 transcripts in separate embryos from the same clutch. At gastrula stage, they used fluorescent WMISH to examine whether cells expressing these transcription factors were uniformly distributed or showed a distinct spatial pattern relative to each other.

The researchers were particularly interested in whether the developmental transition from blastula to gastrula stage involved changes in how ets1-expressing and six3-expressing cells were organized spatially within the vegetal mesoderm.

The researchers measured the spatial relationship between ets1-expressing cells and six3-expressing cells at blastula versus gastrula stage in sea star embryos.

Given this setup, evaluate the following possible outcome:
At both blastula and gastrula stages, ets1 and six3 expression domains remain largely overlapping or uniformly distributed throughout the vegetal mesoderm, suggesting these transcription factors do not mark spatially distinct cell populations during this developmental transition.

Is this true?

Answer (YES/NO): NO